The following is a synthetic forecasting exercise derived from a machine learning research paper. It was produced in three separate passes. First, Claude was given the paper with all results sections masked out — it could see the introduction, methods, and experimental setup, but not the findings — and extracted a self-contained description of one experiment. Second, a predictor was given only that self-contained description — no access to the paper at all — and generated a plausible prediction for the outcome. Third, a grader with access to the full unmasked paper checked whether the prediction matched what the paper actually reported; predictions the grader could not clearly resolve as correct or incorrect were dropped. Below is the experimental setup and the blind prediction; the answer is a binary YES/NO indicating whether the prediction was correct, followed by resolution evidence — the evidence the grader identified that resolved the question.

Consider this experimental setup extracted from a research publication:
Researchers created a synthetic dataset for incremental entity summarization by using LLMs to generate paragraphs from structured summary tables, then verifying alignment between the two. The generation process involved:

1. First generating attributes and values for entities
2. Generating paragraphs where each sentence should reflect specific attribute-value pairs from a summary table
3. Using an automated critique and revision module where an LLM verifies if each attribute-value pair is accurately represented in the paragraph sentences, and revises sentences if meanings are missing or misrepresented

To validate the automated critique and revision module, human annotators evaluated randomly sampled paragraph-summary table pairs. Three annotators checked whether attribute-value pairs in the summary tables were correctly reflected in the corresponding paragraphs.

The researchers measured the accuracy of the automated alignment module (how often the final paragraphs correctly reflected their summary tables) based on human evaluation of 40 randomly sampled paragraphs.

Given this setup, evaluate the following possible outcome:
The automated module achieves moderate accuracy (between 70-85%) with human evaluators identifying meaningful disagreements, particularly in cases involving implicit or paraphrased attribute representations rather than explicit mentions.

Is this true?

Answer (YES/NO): NO